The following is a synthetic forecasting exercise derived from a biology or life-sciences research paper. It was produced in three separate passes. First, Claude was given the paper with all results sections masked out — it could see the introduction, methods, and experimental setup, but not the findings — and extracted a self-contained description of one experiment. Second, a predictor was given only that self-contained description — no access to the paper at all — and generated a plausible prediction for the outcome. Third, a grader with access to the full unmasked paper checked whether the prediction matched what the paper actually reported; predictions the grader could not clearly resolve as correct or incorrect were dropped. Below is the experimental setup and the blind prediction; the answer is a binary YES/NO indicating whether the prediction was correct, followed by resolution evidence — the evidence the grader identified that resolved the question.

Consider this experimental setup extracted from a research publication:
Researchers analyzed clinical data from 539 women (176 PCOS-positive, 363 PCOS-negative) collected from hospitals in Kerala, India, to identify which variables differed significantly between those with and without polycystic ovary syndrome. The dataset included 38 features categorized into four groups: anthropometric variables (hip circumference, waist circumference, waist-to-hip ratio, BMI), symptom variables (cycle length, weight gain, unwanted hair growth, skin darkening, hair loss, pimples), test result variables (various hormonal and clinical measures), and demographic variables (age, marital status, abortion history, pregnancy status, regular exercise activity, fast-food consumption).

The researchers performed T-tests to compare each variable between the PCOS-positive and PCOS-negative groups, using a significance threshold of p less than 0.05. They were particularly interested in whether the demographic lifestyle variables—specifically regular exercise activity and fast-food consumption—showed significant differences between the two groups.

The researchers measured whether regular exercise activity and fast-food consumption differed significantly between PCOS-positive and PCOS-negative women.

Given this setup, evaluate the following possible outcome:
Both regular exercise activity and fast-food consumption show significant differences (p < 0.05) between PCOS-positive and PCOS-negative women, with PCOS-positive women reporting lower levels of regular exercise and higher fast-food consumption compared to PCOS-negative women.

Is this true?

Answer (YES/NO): NO